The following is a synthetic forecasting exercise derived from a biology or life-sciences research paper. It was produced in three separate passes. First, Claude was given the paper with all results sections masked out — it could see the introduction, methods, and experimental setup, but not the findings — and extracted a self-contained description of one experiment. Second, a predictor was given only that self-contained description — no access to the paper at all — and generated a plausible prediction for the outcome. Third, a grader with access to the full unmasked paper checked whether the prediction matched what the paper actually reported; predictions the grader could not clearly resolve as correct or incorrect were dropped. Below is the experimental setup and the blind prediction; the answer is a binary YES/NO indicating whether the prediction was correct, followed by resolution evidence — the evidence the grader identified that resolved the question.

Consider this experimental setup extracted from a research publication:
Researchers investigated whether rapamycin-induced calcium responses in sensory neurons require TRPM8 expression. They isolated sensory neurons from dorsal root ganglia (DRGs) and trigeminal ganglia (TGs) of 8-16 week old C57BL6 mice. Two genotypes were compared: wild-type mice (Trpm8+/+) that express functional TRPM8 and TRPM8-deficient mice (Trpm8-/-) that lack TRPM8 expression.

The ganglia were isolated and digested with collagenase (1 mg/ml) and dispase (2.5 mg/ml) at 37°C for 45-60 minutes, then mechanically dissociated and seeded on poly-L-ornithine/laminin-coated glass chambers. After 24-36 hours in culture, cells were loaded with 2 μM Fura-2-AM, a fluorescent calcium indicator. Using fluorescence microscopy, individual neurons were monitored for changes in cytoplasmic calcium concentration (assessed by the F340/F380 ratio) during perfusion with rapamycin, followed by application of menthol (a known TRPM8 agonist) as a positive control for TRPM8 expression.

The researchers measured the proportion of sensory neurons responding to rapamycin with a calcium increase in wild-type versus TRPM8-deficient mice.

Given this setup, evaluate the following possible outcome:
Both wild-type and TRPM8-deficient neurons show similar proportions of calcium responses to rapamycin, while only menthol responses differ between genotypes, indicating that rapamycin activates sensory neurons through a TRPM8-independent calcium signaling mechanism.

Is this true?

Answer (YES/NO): NO